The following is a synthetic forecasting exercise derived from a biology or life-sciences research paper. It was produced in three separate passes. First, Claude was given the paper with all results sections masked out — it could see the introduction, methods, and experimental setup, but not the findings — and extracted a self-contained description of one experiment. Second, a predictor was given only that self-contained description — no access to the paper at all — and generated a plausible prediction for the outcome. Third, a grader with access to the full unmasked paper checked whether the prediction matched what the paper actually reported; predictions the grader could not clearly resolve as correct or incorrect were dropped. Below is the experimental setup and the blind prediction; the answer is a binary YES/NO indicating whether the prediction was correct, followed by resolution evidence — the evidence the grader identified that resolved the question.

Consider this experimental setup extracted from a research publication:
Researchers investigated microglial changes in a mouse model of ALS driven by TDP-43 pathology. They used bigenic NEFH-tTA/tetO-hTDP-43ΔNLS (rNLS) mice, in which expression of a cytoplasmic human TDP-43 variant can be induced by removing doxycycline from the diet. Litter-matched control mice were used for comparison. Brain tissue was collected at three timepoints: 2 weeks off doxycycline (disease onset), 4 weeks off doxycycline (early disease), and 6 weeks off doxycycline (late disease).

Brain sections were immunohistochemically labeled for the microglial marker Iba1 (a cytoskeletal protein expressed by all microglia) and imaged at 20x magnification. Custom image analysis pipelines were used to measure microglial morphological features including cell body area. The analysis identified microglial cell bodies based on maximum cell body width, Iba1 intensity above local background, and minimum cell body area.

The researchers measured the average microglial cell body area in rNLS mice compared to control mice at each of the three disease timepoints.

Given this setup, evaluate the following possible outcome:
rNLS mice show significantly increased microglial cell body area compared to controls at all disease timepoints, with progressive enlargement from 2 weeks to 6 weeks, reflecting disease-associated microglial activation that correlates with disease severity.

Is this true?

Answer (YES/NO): NO